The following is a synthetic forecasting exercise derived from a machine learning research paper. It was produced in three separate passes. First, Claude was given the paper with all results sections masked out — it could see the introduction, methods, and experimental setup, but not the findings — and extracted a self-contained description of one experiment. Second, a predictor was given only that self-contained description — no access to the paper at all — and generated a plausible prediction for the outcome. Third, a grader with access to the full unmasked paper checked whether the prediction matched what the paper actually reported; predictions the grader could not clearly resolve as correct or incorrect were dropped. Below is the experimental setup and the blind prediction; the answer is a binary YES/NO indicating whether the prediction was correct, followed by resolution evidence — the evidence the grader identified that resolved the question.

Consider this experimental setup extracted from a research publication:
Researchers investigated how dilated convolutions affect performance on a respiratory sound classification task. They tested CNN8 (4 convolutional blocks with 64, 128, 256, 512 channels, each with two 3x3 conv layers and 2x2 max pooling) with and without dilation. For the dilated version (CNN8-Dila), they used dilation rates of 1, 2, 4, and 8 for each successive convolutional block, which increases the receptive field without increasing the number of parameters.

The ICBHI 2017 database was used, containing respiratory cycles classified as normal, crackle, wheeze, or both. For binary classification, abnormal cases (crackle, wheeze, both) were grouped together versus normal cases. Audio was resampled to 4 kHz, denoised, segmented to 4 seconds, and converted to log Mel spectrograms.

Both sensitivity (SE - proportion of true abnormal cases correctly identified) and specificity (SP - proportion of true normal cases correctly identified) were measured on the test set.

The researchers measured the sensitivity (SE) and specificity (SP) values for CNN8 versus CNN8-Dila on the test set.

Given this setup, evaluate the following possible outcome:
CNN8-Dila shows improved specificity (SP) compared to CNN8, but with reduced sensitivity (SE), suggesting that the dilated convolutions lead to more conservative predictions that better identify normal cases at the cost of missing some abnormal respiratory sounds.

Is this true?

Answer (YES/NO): YES